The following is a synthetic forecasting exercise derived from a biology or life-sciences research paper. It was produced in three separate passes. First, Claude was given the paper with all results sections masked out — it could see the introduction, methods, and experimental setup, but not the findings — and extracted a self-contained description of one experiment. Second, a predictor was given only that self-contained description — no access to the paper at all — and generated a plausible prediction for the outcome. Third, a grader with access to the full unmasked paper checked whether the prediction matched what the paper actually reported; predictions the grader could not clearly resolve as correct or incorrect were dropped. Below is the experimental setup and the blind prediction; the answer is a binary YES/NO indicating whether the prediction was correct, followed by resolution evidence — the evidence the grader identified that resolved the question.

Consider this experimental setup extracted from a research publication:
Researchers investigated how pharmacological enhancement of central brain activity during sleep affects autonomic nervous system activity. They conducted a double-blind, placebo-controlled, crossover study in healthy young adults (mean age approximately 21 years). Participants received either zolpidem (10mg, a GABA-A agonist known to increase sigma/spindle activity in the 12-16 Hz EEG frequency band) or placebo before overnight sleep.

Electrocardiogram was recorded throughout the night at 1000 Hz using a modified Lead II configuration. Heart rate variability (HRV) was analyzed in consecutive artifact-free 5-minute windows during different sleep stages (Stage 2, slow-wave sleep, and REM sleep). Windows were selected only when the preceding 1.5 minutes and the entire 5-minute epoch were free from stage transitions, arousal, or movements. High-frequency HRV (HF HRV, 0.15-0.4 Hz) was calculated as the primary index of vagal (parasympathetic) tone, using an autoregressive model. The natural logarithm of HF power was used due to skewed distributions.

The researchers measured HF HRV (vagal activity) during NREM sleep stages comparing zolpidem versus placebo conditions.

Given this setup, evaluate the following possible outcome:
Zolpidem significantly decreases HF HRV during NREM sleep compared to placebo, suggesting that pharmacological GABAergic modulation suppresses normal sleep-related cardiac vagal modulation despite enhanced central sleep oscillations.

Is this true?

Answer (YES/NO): YES